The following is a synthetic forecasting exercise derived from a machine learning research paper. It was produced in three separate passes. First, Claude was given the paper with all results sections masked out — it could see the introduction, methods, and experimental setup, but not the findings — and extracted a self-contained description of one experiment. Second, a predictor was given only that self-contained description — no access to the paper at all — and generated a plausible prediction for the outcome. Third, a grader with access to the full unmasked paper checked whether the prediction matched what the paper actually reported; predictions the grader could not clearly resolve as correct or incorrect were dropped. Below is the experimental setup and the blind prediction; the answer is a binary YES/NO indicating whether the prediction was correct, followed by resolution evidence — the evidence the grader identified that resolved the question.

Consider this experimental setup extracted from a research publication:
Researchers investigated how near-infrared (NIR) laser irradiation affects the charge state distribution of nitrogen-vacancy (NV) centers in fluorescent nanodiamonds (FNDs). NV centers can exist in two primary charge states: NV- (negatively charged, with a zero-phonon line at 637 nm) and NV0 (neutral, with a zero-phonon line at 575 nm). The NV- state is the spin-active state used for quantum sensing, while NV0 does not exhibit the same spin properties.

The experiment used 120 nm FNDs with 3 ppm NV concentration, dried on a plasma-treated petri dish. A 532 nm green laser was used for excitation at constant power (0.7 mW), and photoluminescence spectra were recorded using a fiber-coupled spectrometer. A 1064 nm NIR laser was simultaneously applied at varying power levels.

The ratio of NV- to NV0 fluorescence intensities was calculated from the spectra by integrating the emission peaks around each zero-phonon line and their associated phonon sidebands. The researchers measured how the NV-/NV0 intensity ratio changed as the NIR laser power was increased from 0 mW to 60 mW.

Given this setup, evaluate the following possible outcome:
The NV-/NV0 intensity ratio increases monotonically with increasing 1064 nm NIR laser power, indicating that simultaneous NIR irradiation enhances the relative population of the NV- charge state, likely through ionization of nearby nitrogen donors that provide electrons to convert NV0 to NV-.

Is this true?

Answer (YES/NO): NO